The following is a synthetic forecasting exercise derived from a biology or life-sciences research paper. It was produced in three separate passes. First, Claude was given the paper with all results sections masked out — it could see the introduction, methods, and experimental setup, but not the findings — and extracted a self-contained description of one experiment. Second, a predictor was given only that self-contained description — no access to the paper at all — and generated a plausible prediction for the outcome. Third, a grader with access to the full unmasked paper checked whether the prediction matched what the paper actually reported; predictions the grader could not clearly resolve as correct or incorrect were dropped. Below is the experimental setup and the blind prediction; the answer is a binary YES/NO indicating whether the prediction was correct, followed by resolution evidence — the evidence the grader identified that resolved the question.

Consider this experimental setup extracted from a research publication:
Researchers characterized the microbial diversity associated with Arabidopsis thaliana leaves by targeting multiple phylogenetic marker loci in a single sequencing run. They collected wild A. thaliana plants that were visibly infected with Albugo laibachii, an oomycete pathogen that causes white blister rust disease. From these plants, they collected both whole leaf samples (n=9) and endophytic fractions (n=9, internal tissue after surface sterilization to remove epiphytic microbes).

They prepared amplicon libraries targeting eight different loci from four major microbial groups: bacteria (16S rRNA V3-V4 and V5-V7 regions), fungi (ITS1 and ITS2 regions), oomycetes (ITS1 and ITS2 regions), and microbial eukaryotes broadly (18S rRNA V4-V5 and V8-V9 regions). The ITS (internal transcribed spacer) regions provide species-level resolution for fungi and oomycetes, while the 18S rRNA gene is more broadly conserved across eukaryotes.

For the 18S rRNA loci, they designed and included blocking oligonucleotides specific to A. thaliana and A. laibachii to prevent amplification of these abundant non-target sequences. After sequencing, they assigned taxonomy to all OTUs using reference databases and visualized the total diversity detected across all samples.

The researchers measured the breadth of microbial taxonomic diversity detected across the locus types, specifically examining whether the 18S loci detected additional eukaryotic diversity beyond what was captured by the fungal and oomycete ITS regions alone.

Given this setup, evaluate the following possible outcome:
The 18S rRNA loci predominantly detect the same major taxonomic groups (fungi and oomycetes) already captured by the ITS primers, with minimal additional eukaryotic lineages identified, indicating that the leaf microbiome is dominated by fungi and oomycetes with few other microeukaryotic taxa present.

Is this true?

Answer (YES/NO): NO